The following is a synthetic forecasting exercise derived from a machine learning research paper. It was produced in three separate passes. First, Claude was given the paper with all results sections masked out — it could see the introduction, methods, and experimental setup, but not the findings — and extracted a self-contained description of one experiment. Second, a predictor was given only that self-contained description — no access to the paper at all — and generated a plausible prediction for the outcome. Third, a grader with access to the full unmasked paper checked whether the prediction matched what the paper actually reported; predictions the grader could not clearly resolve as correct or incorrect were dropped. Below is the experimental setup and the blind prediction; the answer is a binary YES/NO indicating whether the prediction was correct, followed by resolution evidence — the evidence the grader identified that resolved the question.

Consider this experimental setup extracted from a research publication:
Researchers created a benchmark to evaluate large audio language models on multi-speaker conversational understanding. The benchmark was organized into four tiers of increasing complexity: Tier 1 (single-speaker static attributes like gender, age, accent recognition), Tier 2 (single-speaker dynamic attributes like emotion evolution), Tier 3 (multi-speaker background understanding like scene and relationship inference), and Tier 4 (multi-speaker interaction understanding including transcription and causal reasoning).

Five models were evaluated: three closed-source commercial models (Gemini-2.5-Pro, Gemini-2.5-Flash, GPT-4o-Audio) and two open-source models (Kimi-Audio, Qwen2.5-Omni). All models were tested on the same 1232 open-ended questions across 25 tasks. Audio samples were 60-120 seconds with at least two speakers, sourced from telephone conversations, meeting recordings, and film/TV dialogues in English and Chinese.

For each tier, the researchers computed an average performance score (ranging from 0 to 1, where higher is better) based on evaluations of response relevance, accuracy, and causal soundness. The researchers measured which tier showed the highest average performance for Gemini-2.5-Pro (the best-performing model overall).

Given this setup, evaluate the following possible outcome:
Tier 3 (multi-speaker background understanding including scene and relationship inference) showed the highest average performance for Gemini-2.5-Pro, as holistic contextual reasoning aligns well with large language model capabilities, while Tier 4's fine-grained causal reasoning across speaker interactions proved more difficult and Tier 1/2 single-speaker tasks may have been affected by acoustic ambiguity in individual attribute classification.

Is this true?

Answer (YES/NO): YES